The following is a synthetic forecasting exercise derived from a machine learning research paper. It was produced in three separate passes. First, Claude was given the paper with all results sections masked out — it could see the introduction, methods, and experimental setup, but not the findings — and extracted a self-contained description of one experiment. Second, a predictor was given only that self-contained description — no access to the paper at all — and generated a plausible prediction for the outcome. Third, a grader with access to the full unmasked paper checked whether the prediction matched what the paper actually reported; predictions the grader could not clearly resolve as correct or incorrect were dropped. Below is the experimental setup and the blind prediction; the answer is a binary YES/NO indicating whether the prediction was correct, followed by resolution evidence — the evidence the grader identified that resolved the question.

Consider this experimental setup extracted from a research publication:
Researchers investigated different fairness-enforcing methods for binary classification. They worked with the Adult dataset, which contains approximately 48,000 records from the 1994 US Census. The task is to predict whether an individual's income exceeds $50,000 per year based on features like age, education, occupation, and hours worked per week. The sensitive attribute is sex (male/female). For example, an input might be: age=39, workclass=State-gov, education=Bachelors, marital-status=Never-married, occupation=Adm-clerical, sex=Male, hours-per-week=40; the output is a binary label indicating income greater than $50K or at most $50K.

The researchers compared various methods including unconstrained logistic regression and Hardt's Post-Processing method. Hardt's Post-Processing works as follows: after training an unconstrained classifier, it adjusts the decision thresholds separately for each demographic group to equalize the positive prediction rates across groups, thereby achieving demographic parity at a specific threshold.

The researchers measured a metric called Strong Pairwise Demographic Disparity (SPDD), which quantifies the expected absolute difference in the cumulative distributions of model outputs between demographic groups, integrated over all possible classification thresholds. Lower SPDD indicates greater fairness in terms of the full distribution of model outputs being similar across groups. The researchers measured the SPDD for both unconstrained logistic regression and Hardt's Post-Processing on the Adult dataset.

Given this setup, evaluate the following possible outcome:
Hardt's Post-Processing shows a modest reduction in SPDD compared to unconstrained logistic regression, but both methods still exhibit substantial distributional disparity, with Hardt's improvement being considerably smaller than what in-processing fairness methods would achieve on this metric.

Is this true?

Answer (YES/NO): NO